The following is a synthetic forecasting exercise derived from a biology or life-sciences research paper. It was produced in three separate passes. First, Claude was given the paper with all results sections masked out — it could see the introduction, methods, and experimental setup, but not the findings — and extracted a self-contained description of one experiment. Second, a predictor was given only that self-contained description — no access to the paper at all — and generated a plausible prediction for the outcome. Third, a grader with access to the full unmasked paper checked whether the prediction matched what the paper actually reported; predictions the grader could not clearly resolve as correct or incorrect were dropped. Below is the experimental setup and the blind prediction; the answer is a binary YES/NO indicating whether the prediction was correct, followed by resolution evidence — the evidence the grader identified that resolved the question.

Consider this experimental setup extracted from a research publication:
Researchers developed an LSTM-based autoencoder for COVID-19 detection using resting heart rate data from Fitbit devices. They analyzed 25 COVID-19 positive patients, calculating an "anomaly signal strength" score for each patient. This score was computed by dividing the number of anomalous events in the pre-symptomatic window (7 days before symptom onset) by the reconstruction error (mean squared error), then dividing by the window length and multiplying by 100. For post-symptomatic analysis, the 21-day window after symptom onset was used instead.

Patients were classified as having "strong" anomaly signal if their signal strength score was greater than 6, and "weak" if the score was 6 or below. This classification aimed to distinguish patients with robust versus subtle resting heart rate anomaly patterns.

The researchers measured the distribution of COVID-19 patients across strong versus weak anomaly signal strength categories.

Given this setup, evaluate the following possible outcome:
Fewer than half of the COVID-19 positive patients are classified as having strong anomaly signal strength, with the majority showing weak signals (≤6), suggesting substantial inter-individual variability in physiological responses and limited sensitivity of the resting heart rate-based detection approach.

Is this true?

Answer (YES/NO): NO